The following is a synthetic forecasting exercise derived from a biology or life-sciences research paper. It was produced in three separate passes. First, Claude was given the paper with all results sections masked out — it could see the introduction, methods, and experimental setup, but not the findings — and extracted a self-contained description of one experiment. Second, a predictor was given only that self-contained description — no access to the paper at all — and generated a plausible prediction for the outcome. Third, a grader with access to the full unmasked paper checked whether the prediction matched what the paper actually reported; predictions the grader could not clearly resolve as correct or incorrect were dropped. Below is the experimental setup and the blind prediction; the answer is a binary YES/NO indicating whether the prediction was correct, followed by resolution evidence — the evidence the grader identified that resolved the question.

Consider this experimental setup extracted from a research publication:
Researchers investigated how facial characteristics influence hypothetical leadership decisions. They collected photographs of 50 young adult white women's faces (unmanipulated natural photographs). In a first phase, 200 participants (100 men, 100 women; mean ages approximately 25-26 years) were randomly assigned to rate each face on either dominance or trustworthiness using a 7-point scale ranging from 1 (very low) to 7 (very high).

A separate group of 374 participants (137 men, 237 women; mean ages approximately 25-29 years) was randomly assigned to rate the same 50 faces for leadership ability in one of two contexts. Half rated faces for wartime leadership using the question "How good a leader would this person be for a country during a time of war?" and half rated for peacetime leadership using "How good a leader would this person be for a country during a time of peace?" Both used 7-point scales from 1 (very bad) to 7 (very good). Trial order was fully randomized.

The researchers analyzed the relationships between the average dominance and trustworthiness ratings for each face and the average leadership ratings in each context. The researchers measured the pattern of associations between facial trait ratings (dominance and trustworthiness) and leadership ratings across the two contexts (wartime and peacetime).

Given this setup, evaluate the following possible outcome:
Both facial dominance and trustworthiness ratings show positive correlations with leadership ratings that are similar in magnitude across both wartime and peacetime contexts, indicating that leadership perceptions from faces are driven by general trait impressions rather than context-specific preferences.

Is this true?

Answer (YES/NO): NO